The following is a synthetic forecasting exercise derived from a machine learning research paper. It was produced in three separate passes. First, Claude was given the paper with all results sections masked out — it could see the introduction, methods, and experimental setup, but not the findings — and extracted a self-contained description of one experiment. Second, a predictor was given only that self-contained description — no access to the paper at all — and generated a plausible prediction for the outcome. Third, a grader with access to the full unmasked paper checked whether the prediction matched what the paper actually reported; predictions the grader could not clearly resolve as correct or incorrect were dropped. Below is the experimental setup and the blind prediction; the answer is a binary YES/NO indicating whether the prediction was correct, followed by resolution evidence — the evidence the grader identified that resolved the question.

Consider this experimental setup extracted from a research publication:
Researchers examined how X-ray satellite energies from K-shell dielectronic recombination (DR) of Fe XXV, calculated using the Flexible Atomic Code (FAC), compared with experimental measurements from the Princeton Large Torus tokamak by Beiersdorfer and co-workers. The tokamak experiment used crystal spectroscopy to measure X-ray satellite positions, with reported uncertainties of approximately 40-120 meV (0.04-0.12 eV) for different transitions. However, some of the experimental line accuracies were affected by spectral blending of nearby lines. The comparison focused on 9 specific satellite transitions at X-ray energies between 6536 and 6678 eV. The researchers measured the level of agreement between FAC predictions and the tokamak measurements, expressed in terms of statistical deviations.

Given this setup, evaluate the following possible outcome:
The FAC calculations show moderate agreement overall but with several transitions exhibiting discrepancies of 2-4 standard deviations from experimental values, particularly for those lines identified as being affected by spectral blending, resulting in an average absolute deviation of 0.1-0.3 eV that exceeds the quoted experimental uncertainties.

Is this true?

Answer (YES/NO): NO